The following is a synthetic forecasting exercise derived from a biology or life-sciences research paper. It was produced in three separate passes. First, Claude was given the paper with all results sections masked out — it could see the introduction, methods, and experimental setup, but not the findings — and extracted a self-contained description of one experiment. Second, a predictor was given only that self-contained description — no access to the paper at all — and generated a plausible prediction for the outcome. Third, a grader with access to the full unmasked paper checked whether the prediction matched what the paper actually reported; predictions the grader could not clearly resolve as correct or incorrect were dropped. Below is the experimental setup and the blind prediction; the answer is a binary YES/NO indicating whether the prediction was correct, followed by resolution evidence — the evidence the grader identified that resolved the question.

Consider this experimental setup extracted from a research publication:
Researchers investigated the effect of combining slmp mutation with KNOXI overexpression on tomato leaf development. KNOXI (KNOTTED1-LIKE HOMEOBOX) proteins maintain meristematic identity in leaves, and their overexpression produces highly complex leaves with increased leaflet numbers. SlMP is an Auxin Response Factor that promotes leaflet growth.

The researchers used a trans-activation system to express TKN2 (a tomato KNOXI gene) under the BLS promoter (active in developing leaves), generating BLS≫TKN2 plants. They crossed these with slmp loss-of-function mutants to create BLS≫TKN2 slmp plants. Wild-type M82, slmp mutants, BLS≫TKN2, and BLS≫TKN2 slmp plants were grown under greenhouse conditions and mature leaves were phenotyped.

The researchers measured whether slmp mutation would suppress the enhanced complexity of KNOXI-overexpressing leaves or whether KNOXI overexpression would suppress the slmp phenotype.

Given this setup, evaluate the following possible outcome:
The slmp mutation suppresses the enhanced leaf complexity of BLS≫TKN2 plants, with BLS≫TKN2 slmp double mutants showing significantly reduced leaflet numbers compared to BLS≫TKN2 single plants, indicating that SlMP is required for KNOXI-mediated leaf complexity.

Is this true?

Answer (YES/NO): YES